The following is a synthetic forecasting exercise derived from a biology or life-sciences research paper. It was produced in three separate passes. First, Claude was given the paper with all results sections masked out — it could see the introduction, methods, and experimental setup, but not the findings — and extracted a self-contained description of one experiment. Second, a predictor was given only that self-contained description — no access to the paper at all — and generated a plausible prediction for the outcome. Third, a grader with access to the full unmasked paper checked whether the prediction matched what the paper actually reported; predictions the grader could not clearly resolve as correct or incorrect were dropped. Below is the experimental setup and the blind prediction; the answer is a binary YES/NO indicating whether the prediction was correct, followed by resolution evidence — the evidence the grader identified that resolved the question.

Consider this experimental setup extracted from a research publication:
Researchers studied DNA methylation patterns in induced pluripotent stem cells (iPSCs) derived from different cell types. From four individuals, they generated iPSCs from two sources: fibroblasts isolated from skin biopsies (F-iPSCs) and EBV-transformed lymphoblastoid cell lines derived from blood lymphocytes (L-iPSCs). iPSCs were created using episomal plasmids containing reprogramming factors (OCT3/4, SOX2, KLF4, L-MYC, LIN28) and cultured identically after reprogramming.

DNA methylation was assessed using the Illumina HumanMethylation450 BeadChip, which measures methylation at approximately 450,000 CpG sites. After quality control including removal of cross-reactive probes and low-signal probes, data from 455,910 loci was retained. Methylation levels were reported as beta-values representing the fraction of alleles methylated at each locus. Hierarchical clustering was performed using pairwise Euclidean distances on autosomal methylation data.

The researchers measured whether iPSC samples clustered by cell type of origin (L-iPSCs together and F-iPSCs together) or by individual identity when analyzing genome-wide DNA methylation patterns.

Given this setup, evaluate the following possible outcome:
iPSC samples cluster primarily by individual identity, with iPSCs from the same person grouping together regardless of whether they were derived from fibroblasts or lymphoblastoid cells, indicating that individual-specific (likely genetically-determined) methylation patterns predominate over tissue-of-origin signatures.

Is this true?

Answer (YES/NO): YES